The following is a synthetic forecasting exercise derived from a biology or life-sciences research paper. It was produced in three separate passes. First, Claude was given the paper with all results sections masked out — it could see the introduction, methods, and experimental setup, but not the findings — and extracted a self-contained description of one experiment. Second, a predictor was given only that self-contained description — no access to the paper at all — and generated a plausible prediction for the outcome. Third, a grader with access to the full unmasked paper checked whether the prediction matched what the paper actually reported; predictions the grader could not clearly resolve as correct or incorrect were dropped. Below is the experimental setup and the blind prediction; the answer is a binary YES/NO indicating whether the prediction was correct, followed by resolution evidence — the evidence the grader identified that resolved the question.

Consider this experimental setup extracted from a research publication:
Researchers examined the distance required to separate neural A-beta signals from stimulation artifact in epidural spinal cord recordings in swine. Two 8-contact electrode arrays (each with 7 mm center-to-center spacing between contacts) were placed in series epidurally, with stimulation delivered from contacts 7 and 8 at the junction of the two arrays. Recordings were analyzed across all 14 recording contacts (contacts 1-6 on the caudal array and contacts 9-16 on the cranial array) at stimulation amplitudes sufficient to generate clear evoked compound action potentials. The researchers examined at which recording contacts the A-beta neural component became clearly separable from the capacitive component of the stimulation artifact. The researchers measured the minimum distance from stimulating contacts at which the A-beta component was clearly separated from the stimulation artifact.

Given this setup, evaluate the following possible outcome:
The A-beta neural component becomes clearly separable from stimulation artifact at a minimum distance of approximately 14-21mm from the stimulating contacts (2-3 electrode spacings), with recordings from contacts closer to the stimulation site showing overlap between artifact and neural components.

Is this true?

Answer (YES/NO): NO